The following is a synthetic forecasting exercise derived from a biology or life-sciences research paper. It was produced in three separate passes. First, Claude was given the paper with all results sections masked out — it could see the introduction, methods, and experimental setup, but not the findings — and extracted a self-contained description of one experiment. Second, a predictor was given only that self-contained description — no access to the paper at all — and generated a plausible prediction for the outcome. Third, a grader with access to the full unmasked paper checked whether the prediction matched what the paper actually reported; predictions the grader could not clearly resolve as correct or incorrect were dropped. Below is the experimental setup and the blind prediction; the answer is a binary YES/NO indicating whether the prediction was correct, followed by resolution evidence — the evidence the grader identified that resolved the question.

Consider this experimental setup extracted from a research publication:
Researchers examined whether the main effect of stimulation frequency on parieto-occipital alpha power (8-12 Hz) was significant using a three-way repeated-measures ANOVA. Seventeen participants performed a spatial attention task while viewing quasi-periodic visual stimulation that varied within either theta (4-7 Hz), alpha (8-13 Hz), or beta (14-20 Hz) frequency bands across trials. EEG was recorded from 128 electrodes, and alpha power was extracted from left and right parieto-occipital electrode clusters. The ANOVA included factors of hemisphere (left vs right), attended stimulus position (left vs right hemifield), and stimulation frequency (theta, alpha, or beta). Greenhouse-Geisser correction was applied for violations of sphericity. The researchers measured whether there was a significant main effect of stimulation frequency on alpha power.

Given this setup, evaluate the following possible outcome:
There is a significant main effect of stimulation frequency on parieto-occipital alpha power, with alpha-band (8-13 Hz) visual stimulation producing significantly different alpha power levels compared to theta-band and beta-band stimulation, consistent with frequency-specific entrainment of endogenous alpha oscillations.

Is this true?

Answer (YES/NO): NO